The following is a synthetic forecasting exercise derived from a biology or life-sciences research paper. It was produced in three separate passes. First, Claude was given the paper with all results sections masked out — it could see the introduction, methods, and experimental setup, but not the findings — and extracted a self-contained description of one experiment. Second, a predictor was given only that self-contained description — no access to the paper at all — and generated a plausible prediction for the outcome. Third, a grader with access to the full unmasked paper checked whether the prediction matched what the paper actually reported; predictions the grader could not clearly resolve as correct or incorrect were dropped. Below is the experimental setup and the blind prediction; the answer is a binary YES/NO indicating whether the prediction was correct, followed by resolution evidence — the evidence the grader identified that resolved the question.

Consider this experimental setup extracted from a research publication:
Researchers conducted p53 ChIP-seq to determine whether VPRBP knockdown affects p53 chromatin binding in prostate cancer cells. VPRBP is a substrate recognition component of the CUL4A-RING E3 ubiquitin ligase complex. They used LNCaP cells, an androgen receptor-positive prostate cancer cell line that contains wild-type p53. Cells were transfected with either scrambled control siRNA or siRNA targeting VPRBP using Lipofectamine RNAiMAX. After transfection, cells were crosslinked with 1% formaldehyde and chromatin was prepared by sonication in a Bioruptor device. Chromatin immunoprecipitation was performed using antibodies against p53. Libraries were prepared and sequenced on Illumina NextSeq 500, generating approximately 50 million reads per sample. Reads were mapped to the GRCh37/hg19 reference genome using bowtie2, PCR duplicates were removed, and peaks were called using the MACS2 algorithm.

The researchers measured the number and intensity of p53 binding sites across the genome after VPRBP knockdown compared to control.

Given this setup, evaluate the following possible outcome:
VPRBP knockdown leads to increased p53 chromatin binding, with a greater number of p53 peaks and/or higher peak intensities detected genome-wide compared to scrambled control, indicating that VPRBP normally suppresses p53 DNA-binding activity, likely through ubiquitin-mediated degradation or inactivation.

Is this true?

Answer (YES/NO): YES